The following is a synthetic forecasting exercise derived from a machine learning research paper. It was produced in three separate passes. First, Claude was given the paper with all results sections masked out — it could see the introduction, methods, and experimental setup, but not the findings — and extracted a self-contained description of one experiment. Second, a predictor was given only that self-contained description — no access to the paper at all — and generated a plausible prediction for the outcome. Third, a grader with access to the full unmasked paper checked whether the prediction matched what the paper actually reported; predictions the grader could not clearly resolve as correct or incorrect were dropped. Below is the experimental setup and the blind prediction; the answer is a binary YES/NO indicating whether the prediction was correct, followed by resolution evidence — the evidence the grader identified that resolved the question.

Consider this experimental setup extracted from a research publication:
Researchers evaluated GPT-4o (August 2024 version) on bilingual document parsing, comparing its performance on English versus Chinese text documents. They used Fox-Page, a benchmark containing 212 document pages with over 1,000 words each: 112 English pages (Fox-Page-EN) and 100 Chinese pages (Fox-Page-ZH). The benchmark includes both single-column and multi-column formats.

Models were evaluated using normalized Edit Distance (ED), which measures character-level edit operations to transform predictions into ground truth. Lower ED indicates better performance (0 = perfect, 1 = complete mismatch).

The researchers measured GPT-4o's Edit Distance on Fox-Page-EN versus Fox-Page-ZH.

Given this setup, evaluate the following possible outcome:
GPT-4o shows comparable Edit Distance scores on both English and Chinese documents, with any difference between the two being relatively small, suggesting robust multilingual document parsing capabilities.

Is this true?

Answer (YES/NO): NO